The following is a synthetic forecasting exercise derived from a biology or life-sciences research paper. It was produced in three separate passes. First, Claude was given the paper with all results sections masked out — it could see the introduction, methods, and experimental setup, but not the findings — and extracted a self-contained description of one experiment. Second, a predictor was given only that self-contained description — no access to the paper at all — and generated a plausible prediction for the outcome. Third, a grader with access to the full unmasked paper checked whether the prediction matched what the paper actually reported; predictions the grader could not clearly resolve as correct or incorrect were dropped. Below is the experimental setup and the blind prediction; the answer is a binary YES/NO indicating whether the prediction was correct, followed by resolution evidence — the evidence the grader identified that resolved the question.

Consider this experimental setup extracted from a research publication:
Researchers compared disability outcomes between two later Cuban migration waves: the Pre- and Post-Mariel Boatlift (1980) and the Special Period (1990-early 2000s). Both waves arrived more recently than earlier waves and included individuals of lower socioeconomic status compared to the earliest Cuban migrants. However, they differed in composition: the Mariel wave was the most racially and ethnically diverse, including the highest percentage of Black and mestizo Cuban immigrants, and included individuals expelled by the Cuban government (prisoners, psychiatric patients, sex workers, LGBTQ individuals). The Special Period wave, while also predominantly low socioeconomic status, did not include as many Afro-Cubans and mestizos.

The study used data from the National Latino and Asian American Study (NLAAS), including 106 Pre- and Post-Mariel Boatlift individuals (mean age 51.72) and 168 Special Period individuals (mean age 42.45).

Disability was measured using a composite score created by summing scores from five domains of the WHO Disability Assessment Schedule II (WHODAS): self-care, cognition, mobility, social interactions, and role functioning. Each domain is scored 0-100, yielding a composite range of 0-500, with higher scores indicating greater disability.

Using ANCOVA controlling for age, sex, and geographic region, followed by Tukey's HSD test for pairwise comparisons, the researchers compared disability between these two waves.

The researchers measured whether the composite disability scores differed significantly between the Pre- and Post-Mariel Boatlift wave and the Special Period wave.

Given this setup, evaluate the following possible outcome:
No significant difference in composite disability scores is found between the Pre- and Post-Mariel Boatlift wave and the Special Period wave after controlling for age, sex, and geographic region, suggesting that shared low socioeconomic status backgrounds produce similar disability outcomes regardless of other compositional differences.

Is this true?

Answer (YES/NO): NO